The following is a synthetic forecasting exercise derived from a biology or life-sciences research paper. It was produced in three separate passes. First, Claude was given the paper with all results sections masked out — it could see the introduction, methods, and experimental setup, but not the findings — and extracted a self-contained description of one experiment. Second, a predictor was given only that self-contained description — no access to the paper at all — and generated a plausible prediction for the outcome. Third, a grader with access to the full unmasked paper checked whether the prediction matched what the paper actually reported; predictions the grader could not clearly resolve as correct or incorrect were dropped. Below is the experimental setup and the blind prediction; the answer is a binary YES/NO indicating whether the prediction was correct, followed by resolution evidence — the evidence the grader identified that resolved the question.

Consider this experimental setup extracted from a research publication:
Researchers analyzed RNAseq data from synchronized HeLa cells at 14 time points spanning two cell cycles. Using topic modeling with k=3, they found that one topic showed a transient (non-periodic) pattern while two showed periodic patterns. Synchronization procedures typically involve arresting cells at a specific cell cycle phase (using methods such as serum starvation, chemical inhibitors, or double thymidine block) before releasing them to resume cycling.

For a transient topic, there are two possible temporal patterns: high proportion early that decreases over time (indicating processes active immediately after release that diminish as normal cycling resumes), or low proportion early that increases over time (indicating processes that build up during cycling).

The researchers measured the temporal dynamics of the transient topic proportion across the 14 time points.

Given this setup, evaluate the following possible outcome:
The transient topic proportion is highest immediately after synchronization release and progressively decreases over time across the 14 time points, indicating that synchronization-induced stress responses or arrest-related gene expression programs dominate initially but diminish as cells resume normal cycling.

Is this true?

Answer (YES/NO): YES